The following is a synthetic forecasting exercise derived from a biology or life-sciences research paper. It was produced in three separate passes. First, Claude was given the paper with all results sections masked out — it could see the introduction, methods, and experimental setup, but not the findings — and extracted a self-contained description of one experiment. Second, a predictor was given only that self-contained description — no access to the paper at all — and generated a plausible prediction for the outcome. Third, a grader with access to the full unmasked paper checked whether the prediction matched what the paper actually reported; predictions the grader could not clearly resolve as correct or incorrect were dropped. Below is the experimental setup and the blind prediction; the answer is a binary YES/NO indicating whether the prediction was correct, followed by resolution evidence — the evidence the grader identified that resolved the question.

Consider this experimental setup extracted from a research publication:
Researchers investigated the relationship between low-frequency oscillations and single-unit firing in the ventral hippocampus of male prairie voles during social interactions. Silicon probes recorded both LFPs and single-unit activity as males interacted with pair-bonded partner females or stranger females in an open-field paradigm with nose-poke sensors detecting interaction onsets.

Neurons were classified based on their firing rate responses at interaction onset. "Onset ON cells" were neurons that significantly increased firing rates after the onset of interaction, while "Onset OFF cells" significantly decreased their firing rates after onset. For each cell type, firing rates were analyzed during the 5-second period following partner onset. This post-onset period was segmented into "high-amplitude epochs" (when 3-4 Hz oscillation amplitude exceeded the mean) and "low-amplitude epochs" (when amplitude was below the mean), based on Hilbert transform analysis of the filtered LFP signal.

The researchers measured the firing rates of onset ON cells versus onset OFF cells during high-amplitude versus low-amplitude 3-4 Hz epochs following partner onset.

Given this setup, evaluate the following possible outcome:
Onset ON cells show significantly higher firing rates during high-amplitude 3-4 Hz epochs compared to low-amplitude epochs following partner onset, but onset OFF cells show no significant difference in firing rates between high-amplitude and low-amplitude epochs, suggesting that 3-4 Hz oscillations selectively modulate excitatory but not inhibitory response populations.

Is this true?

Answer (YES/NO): YES